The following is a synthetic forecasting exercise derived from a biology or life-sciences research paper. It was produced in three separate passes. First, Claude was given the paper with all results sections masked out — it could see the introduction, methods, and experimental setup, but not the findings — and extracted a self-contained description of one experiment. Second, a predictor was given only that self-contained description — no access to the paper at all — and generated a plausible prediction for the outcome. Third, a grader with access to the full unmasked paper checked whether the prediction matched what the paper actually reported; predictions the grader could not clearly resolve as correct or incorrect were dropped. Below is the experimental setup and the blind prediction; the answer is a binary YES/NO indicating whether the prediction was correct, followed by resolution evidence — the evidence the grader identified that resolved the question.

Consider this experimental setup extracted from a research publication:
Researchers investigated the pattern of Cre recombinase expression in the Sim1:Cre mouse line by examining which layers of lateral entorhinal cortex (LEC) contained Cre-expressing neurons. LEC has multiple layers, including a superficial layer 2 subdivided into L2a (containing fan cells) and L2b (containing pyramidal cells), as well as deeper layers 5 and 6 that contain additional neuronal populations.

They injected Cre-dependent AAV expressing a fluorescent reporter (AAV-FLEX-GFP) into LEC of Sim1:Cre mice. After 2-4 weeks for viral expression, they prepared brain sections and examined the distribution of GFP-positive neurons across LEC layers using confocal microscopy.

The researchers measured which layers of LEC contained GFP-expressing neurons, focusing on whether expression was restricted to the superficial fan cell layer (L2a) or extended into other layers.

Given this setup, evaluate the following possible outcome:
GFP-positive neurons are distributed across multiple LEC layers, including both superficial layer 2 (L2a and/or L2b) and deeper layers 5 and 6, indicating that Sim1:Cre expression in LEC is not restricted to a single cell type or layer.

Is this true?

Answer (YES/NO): NO